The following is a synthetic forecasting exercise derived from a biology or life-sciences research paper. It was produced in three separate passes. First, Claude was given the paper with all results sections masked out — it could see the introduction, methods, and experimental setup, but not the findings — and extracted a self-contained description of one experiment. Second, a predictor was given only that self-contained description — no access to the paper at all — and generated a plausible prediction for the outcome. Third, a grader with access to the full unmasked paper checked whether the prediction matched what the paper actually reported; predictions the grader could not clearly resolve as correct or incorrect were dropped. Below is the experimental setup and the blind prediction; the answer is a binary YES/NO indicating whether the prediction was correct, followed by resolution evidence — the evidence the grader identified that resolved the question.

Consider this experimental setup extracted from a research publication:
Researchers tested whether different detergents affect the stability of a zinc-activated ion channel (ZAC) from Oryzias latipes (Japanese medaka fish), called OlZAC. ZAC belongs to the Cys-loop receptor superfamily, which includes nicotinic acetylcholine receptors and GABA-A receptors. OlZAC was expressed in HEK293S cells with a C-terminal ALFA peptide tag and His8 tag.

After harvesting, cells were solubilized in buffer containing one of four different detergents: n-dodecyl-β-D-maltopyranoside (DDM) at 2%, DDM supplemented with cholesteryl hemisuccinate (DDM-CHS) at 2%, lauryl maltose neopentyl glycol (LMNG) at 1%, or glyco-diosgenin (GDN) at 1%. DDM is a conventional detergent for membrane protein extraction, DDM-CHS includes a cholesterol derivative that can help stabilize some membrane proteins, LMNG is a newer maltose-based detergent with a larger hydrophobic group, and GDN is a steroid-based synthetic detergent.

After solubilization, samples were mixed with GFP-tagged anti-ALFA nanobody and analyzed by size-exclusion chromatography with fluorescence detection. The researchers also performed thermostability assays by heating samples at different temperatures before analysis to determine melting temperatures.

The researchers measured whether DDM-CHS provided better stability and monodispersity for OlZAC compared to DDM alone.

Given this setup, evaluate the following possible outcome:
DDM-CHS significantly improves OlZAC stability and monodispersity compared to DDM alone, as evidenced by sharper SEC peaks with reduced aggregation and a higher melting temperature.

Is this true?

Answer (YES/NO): NO